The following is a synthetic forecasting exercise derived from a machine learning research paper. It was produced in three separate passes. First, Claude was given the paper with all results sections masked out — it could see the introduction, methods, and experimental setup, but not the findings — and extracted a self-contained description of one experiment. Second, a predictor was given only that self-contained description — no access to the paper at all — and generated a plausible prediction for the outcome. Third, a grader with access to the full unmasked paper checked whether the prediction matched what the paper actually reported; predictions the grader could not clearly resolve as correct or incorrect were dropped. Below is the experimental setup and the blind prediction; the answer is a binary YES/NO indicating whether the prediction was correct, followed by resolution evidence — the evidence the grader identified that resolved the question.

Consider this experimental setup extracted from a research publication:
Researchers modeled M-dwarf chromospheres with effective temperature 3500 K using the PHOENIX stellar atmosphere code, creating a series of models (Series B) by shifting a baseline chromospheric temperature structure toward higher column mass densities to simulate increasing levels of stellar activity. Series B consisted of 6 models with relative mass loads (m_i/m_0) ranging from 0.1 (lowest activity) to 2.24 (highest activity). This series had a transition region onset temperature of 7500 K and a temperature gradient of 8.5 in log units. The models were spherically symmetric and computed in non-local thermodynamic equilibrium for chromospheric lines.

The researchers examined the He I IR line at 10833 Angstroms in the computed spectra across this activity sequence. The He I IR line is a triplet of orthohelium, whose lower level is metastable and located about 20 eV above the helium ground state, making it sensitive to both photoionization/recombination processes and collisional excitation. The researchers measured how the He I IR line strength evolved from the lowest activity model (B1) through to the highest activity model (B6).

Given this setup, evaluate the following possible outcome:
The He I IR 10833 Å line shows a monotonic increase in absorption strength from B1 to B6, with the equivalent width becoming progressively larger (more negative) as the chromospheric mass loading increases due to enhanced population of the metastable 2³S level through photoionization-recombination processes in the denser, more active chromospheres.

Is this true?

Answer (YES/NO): NO